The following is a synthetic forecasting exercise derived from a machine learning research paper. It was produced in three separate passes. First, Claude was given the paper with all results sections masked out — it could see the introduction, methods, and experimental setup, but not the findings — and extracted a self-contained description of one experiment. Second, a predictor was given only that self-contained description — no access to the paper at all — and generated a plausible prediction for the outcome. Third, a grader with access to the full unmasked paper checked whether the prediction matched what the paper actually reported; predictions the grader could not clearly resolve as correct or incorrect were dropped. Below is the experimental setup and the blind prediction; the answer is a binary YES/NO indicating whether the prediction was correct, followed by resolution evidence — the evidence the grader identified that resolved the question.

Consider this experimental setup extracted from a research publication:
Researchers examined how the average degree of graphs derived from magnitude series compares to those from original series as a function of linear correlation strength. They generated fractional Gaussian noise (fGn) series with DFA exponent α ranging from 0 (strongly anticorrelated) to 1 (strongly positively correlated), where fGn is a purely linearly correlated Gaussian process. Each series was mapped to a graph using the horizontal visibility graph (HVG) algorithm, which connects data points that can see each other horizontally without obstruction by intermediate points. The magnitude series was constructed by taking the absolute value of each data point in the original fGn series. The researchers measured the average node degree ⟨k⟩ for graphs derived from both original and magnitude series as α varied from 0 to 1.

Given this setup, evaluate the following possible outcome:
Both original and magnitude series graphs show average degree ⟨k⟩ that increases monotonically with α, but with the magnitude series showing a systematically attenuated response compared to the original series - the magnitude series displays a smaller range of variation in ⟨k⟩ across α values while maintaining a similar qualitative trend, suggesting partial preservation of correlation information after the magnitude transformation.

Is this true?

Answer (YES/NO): NO